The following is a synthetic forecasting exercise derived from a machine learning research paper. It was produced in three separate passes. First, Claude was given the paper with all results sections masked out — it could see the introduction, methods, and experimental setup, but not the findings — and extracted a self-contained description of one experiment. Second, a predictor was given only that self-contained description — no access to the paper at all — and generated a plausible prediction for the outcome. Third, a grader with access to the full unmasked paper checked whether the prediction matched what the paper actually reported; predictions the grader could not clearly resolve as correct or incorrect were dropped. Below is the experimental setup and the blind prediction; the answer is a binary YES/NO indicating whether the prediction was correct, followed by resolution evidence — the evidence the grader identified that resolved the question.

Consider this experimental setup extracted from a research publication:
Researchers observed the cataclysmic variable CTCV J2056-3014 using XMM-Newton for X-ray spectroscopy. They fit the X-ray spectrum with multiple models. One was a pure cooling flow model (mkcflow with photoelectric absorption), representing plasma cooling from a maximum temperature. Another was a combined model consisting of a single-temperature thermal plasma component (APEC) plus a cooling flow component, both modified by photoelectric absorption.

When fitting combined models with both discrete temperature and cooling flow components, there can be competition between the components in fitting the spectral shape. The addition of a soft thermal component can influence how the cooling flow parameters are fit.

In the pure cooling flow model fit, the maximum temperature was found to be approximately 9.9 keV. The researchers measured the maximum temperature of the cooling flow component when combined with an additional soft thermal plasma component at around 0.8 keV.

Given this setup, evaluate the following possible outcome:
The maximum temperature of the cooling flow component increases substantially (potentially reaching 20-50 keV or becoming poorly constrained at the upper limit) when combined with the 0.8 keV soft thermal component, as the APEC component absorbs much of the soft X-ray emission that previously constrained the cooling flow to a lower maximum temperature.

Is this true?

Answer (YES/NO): NO